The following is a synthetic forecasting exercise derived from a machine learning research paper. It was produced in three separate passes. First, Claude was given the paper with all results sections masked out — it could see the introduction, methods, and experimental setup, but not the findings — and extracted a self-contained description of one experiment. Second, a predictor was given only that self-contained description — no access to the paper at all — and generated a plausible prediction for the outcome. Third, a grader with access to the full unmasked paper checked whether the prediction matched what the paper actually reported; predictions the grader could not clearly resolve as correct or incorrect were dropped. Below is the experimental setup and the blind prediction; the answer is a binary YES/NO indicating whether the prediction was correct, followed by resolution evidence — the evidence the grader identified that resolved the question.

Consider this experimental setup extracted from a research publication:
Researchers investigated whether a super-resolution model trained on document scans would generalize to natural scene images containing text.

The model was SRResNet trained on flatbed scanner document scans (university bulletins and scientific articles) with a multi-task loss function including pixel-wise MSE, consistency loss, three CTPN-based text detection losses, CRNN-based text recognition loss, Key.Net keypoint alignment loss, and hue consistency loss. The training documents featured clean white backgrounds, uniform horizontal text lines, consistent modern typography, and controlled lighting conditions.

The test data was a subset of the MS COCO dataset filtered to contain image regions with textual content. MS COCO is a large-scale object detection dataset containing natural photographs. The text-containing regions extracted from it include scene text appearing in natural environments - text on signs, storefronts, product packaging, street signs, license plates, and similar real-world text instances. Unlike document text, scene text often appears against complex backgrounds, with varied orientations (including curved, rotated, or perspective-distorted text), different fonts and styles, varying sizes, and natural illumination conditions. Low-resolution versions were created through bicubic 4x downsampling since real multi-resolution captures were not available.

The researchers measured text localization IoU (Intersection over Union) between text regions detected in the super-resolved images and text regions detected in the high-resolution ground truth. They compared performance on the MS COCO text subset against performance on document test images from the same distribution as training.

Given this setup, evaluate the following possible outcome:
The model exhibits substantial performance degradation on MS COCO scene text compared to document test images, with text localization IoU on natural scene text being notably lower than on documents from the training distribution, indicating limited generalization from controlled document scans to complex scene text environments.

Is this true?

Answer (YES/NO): NO